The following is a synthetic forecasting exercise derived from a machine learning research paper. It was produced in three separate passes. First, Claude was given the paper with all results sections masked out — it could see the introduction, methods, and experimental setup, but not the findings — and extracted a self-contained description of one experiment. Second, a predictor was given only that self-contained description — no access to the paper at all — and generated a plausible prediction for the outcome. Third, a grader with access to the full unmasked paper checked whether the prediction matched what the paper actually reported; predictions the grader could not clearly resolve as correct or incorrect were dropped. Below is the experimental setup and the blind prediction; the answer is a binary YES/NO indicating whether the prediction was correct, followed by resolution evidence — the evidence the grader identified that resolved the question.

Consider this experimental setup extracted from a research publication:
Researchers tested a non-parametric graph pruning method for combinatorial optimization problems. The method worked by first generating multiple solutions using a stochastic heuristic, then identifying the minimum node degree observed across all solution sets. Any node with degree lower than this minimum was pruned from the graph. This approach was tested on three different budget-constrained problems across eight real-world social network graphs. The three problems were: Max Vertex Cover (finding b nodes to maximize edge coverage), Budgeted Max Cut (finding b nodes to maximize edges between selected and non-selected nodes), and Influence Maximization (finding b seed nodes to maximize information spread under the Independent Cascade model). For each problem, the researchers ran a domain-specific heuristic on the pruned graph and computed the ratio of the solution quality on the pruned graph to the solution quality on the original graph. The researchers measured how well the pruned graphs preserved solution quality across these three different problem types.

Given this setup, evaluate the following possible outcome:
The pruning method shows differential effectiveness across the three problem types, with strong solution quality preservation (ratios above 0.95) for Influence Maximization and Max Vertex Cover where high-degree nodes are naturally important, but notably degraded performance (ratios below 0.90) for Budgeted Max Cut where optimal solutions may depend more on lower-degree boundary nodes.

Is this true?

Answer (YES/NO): NO